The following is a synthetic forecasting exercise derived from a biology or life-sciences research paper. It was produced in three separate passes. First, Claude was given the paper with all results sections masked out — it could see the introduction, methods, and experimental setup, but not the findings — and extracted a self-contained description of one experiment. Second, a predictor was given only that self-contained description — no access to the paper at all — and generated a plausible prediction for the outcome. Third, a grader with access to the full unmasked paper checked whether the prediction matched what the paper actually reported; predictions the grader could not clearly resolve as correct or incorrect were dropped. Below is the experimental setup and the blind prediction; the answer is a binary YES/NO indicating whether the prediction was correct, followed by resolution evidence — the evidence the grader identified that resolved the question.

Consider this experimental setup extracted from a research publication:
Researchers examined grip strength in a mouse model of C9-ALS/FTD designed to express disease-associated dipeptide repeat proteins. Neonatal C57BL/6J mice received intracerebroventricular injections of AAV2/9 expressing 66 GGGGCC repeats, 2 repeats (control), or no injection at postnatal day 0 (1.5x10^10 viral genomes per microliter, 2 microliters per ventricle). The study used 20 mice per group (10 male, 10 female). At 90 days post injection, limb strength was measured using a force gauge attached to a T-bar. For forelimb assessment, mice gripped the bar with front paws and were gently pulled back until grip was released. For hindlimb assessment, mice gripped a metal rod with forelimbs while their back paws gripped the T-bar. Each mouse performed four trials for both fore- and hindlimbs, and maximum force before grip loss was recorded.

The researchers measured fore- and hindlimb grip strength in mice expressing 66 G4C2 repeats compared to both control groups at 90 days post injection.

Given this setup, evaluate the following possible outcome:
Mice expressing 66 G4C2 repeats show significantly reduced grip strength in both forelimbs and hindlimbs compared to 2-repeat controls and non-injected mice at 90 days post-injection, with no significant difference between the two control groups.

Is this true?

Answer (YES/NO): NO